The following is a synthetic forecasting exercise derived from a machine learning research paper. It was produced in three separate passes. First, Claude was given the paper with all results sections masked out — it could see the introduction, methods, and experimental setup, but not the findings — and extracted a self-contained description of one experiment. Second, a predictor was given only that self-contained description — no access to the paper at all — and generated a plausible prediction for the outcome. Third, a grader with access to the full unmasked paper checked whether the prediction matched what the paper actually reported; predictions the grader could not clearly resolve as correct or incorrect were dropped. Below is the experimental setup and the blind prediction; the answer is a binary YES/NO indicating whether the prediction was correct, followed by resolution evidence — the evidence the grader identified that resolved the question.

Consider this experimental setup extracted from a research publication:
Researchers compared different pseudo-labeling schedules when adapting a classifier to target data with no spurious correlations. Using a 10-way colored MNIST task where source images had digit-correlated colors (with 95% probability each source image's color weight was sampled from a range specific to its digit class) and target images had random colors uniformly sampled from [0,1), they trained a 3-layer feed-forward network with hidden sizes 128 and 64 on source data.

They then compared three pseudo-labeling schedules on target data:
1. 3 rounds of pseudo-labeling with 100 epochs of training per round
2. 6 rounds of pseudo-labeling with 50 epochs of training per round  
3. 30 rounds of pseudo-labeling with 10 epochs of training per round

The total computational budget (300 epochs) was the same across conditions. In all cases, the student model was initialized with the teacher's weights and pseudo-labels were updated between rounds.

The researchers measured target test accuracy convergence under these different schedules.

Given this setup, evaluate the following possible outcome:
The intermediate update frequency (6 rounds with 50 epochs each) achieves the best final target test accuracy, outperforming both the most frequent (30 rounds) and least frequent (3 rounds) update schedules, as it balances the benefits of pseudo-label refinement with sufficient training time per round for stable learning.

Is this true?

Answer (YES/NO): NO